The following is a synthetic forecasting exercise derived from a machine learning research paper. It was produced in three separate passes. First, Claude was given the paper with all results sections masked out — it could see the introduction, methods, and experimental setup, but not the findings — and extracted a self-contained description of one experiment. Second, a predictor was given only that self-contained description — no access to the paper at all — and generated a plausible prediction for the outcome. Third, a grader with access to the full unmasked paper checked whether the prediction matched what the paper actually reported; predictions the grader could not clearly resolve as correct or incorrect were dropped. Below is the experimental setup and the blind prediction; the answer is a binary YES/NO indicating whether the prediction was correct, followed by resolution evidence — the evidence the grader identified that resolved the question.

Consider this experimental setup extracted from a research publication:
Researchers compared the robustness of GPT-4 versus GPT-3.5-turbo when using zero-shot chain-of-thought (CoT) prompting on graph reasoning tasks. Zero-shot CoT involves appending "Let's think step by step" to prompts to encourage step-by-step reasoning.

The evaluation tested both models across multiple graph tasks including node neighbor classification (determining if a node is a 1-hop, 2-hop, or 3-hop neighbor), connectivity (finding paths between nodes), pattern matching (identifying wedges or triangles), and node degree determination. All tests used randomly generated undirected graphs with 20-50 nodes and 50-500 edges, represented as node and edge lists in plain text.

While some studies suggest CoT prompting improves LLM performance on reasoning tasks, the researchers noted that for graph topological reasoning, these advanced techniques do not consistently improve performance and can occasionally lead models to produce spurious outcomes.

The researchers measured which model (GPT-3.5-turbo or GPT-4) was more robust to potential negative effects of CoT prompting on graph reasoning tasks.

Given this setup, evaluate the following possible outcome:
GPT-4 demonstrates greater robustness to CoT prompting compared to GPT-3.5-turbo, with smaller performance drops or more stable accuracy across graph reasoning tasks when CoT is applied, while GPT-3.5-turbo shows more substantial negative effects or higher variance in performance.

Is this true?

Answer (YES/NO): YES